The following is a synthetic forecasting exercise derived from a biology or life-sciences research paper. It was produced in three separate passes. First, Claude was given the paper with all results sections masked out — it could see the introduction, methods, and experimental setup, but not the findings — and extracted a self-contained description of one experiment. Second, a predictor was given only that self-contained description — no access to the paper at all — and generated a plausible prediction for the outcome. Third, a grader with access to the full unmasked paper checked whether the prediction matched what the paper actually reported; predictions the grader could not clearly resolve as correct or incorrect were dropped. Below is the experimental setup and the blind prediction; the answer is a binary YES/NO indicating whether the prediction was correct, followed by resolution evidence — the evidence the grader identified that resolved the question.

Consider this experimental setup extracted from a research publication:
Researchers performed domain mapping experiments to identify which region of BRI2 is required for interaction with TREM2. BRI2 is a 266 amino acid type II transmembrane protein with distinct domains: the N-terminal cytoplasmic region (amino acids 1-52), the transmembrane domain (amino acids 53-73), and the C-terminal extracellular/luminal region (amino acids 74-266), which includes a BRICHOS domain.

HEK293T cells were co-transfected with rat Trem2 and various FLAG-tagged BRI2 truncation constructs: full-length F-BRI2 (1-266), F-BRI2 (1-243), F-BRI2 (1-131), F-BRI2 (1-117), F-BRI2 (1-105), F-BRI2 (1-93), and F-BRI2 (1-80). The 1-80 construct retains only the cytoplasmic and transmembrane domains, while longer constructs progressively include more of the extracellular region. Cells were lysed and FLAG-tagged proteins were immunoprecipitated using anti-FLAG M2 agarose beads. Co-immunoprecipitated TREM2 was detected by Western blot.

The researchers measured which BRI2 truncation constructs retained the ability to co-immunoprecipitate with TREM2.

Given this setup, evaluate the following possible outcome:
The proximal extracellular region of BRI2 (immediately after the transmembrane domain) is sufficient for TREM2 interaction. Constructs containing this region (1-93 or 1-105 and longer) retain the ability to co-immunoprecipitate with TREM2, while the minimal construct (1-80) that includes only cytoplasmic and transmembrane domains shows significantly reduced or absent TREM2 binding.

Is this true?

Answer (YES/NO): YES